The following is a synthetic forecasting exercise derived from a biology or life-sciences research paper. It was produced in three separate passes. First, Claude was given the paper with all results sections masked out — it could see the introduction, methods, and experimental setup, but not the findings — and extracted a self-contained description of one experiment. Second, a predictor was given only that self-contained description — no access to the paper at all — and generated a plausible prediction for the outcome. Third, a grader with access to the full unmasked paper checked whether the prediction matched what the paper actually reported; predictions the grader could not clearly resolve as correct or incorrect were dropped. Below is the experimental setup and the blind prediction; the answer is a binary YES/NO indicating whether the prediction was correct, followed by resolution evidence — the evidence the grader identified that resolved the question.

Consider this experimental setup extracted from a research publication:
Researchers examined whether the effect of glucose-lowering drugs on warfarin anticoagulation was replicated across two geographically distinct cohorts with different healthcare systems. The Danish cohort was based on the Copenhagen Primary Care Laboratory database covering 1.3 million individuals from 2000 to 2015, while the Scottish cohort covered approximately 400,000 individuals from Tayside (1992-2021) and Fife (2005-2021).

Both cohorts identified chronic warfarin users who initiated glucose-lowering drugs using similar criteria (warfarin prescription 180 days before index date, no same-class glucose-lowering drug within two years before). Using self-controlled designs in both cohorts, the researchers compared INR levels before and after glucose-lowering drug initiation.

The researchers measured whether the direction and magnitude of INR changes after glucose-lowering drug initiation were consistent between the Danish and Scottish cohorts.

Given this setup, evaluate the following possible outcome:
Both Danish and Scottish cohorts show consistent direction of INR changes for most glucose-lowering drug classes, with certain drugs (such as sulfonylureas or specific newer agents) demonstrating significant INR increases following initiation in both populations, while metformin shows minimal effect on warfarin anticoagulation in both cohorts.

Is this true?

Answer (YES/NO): NO